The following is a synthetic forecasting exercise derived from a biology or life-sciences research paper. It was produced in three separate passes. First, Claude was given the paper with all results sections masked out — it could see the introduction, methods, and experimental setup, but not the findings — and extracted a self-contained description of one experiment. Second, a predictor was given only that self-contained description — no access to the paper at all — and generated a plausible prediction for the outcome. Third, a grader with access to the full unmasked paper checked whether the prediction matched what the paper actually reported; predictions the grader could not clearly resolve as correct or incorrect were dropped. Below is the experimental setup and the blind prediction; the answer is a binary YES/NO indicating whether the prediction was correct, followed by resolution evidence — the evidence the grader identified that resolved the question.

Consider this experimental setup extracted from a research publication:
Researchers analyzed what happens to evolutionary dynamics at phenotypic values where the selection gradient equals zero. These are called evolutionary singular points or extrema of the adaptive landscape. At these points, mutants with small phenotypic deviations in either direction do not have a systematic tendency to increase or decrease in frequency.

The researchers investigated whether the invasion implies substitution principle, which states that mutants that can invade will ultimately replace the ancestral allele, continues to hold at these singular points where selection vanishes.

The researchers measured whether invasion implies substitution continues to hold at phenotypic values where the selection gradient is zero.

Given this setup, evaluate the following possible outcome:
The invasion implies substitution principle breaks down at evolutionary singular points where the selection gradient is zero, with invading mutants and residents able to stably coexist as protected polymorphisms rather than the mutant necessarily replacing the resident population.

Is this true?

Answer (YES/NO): NO